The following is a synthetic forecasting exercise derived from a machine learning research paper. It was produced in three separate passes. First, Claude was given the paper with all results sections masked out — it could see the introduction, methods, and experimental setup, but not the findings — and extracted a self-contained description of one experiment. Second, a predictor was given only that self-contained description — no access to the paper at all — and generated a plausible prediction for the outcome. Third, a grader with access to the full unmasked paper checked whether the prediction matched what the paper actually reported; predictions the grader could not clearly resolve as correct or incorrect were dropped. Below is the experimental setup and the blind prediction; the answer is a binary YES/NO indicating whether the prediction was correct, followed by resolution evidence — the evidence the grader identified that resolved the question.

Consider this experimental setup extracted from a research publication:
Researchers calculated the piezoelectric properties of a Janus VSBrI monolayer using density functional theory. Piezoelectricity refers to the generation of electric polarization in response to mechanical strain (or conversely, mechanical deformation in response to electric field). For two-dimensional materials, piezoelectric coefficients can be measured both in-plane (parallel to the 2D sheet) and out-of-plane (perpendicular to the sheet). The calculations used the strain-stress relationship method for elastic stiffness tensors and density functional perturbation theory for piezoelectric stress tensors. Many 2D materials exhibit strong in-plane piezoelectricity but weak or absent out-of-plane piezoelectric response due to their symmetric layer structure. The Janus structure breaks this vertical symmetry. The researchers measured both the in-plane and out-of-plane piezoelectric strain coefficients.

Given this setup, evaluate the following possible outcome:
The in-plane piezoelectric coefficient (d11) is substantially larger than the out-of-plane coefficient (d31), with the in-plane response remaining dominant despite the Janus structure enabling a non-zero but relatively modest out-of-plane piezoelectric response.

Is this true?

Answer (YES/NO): YES